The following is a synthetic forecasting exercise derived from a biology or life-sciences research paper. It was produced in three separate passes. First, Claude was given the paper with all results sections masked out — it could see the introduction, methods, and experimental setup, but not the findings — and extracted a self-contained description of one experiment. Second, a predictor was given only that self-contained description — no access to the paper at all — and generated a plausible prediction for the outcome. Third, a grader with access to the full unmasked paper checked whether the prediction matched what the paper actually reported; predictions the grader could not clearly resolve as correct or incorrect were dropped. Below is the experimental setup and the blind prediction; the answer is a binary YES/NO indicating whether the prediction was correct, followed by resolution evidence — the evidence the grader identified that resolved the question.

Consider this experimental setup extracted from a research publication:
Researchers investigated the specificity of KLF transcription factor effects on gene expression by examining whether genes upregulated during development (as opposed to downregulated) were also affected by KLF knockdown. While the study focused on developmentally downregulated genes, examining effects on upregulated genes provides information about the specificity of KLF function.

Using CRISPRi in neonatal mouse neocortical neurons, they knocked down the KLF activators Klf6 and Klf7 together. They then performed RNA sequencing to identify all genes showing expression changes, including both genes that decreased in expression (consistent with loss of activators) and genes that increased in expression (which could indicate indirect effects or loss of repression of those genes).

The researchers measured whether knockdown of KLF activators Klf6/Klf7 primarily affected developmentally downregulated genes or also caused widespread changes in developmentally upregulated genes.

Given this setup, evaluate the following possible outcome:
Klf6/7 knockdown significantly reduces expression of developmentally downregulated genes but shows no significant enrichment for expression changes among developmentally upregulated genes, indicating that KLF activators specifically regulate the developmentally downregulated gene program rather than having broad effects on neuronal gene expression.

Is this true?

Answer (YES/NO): YES